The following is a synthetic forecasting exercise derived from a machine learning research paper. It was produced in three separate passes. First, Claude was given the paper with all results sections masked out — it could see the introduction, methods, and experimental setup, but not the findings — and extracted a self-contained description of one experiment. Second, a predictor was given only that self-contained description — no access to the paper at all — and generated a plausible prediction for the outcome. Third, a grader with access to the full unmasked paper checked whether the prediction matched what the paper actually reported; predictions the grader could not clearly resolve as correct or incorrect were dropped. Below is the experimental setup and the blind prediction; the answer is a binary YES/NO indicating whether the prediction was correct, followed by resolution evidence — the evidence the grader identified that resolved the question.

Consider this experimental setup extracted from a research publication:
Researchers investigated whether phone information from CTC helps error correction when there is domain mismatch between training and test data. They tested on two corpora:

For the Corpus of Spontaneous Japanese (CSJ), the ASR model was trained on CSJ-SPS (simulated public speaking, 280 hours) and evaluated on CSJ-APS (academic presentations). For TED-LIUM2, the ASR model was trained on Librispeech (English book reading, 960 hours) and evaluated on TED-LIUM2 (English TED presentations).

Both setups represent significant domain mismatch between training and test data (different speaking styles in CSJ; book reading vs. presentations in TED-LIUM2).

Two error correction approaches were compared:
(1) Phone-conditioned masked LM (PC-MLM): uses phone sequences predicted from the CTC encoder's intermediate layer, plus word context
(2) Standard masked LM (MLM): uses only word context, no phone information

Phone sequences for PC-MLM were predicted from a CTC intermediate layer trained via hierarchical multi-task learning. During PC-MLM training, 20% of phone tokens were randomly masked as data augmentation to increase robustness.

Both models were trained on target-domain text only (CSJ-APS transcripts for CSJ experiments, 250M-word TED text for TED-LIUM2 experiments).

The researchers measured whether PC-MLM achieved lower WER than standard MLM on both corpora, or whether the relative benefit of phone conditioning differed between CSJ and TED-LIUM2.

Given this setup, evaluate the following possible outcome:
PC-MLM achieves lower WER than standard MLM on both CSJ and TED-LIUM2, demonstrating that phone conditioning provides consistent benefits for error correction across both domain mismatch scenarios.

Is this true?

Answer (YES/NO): NO